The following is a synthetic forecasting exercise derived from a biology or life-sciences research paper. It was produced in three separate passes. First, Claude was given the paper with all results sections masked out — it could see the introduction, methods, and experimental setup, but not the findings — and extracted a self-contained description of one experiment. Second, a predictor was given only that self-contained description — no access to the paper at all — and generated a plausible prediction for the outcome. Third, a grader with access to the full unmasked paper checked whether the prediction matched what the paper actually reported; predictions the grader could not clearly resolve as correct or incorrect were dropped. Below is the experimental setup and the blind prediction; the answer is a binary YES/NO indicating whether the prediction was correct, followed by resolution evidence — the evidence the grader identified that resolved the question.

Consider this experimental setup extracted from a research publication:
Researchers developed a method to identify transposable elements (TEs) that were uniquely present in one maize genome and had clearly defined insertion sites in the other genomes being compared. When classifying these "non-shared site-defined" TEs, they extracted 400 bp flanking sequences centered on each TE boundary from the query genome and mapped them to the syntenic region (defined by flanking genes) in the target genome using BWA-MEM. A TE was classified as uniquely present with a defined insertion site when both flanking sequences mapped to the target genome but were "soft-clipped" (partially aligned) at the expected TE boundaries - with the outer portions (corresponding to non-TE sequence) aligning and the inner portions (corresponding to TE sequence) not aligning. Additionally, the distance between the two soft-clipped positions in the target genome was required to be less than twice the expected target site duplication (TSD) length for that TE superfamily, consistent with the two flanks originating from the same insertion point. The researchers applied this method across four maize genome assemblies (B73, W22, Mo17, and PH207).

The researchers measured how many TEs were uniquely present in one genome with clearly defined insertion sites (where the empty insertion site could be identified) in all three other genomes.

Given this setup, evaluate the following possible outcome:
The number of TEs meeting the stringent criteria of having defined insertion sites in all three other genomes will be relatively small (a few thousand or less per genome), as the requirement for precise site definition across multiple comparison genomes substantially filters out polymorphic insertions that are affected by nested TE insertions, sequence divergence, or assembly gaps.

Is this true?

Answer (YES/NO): YES